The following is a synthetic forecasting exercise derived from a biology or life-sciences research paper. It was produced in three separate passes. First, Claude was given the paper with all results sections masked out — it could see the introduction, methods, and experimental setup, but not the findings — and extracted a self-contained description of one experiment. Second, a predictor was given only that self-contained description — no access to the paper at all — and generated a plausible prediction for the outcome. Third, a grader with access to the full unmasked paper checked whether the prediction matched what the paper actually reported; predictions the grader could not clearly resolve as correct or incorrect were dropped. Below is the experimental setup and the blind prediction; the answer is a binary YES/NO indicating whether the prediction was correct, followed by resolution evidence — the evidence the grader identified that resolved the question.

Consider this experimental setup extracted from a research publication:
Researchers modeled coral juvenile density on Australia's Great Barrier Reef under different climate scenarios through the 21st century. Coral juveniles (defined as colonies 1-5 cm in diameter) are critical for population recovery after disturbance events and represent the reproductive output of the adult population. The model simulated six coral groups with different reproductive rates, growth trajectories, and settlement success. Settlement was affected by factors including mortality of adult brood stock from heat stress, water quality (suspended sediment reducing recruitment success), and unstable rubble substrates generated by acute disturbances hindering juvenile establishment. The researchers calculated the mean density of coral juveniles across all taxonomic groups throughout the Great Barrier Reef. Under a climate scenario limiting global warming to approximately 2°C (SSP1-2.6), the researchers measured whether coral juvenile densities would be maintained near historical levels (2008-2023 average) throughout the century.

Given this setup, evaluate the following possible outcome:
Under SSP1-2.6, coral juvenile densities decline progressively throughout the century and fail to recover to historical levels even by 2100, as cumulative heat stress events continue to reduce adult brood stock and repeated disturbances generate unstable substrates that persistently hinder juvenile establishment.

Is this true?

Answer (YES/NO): NO